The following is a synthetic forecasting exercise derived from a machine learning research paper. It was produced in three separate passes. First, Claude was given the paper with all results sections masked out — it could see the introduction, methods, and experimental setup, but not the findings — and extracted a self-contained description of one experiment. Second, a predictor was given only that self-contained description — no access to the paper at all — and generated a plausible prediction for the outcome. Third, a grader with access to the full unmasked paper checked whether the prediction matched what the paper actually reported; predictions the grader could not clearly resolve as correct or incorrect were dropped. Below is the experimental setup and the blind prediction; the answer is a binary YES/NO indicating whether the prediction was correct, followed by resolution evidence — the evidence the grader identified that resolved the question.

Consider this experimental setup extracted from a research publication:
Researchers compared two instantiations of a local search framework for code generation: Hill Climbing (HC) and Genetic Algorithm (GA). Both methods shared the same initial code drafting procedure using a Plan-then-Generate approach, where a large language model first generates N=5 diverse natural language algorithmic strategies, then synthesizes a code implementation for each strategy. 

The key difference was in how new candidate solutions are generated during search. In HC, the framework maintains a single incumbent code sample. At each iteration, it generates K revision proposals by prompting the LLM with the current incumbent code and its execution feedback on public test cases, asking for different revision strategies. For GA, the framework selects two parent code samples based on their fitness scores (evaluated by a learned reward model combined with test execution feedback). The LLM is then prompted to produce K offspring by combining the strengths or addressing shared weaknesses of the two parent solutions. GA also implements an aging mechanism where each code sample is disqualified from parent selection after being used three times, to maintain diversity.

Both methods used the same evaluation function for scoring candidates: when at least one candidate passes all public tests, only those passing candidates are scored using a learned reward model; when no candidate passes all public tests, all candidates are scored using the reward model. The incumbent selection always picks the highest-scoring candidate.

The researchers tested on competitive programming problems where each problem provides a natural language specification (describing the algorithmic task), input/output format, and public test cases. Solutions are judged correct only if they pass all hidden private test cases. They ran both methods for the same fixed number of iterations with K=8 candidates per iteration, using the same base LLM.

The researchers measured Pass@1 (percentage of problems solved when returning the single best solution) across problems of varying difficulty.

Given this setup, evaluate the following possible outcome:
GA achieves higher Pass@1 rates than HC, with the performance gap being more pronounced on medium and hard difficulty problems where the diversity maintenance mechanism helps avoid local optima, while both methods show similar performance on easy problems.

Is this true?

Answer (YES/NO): NO